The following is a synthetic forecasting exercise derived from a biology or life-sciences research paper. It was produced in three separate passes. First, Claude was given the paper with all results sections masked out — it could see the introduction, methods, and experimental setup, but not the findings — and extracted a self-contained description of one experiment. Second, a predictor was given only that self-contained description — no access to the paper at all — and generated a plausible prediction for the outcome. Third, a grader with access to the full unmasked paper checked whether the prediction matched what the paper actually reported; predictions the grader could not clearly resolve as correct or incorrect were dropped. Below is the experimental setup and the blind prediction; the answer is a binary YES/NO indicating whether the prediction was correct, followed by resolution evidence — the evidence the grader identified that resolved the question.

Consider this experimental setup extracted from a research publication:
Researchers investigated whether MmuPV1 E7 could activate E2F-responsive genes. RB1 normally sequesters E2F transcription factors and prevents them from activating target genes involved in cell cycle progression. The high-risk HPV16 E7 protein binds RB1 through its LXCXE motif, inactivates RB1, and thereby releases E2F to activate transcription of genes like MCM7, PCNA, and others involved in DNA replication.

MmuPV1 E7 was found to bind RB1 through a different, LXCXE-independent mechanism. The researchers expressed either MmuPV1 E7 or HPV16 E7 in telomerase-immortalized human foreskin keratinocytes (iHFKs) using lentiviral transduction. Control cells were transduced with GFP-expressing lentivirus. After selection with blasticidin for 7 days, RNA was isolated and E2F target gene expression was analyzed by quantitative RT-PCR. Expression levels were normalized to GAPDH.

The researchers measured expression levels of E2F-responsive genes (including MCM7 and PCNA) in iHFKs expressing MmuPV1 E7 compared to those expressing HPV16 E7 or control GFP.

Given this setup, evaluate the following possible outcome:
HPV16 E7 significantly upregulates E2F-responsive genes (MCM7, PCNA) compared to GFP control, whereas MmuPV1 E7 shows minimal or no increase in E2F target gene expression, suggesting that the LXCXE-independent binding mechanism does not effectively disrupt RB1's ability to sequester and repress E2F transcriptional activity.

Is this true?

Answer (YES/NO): YES